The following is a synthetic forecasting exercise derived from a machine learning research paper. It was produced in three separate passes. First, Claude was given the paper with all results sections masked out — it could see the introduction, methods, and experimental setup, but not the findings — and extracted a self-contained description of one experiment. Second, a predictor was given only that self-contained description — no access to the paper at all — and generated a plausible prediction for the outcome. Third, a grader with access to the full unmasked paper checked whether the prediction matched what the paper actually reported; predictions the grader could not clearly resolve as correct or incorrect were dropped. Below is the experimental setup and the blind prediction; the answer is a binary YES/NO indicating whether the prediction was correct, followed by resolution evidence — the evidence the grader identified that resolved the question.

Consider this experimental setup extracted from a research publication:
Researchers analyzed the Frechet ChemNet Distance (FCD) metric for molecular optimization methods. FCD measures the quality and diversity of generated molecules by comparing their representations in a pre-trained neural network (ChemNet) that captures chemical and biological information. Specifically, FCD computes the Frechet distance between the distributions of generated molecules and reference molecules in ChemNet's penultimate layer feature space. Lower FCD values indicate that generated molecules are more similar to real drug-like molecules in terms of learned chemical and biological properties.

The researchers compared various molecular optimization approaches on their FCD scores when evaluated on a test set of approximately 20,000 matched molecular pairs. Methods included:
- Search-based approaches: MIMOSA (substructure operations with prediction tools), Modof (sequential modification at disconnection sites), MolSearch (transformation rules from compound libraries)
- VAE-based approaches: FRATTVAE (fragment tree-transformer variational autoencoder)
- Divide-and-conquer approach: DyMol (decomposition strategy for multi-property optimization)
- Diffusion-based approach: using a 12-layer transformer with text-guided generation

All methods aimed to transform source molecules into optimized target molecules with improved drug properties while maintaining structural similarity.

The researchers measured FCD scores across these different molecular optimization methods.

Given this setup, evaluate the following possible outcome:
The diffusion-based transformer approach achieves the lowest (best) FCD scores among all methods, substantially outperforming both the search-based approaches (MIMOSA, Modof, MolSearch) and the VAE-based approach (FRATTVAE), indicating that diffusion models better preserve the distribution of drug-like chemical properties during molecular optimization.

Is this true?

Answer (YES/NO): YES